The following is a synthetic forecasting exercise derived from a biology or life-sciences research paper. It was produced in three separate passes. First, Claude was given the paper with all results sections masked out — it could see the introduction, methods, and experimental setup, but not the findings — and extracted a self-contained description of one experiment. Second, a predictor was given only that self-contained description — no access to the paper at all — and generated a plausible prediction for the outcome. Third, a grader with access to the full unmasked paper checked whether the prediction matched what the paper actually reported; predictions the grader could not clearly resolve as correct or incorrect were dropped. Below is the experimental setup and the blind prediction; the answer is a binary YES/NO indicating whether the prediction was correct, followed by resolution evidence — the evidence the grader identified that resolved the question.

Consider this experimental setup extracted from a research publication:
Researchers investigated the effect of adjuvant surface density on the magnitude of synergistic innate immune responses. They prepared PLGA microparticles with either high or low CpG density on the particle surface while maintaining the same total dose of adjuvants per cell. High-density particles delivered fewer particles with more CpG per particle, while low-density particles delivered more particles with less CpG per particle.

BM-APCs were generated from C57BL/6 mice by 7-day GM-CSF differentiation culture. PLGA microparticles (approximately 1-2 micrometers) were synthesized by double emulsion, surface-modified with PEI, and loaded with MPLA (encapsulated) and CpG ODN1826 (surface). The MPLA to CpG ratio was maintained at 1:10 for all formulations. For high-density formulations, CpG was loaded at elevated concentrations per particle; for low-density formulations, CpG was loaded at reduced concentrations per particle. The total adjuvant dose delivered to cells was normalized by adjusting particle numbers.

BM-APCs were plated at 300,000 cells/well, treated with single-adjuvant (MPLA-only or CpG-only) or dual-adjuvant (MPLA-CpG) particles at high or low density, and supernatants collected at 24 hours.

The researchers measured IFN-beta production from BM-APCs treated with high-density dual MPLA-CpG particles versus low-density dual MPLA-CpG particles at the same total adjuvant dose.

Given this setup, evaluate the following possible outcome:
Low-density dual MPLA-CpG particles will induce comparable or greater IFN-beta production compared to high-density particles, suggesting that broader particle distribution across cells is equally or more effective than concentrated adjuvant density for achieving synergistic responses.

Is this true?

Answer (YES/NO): NO